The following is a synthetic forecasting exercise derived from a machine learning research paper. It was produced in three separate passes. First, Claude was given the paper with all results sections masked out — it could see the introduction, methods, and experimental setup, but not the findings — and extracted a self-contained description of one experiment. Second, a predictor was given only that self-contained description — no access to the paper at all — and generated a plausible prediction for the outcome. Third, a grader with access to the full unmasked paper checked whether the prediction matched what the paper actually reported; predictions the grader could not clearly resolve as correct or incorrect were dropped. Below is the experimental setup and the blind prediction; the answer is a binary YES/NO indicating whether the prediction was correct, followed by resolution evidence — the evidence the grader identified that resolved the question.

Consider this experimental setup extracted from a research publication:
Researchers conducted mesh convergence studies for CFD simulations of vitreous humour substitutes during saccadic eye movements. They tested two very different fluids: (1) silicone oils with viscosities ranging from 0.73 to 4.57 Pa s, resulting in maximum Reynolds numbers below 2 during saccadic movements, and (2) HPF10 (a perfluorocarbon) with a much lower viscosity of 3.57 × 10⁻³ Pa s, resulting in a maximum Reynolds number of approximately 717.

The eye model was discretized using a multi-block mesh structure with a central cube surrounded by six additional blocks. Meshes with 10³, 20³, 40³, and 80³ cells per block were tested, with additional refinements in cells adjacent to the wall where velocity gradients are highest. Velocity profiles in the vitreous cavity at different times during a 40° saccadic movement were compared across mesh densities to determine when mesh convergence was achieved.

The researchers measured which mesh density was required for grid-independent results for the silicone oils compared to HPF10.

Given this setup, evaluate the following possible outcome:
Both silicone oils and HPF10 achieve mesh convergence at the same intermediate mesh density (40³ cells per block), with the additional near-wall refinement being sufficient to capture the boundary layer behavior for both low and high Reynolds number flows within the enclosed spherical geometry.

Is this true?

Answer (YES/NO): NO